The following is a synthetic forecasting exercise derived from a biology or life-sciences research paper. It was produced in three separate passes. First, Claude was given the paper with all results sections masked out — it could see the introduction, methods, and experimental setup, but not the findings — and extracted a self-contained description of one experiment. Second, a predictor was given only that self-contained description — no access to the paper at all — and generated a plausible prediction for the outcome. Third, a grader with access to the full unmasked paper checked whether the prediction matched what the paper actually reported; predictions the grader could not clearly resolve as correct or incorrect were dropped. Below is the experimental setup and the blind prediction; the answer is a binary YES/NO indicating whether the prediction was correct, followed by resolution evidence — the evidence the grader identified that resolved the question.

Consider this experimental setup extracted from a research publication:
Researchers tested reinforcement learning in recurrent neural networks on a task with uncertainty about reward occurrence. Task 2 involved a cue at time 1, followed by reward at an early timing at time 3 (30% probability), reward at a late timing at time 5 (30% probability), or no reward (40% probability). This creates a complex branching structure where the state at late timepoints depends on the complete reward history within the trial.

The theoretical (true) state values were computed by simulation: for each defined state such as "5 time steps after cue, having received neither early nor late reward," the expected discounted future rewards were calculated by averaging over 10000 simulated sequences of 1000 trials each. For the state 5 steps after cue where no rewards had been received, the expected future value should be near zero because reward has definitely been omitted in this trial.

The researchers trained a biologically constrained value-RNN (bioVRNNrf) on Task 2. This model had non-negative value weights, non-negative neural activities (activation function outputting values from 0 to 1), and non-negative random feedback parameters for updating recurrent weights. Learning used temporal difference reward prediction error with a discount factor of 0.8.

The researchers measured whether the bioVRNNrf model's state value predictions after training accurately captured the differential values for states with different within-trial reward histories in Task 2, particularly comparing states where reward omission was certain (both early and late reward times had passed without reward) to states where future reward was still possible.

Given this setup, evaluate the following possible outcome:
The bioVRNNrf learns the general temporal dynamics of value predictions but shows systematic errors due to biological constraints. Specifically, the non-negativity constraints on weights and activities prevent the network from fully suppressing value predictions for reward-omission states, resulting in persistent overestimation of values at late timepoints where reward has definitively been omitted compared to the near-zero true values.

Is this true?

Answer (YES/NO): NO